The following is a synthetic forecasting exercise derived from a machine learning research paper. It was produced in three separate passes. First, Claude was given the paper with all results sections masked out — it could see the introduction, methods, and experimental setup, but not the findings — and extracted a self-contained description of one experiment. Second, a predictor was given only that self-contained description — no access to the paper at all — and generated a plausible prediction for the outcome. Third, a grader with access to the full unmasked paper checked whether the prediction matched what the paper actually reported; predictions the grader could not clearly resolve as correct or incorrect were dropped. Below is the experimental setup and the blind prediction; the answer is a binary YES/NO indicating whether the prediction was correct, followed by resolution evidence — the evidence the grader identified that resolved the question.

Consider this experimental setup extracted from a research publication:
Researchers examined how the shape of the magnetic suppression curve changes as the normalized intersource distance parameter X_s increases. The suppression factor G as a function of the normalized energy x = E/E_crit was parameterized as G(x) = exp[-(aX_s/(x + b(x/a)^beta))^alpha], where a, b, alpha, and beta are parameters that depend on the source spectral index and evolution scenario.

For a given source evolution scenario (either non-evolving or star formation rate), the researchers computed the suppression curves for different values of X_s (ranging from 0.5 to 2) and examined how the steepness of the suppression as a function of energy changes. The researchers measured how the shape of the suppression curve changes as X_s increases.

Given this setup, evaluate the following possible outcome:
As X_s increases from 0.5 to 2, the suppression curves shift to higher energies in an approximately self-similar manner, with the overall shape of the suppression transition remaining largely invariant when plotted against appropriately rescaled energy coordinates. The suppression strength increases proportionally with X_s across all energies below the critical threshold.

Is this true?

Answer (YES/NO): NO